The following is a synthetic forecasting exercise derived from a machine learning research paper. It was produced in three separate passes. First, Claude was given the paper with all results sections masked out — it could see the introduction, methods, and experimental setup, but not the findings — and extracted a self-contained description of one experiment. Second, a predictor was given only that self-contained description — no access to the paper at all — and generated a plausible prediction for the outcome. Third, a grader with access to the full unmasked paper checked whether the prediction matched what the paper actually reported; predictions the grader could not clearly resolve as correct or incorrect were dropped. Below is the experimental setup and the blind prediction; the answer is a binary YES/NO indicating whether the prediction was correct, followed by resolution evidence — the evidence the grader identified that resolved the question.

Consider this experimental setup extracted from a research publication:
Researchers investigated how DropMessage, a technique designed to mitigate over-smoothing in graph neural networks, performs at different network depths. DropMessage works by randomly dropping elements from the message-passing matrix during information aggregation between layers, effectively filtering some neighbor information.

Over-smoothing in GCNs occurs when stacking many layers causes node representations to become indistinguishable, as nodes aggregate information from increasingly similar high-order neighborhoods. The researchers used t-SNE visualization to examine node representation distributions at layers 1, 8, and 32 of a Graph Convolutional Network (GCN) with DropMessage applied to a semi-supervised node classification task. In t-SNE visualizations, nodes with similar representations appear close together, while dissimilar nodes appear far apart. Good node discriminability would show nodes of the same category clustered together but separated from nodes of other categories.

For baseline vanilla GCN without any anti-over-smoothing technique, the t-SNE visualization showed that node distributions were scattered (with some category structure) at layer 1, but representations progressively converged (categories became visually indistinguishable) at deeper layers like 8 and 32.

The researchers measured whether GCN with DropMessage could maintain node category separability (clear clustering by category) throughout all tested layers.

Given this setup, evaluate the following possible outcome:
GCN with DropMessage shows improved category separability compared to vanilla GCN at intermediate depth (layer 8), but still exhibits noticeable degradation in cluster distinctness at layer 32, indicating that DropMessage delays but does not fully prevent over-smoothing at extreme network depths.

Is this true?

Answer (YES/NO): YES